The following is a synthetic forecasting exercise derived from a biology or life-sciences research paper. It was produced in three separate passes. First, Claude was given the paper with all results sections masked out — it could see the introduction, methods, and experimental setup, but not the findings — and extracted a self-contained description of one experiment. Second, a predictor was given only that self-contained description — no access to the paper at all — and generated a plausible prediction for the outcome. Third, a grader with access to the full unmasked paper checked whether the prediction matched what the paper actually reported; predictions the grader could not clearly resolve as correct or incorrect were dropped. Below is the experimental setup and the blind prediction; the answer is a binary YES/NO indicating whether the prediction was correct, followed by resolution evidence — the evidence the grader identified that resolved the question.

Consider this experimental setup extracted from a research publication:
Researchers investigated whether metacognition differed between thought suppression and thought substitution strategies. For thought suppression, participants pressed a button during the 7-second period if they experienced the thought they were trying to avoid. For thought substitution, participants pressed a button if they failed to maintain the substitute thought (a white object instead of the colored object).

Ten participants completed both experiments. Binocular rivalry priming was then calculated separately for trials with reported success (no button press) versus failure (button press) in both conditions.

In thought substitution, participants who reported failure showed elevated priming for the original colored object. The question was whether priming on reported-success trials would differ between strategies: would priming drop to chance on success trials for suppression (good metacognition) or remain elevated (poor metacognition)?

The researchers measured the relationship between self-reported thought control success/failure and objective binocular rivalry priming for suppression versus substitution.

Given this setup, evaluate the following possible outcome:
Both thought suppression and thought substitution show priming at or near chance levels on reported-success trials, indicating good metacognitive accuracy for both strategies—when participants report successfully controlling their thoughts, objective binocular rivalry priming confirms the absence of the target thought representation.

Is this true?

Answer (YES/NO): NO